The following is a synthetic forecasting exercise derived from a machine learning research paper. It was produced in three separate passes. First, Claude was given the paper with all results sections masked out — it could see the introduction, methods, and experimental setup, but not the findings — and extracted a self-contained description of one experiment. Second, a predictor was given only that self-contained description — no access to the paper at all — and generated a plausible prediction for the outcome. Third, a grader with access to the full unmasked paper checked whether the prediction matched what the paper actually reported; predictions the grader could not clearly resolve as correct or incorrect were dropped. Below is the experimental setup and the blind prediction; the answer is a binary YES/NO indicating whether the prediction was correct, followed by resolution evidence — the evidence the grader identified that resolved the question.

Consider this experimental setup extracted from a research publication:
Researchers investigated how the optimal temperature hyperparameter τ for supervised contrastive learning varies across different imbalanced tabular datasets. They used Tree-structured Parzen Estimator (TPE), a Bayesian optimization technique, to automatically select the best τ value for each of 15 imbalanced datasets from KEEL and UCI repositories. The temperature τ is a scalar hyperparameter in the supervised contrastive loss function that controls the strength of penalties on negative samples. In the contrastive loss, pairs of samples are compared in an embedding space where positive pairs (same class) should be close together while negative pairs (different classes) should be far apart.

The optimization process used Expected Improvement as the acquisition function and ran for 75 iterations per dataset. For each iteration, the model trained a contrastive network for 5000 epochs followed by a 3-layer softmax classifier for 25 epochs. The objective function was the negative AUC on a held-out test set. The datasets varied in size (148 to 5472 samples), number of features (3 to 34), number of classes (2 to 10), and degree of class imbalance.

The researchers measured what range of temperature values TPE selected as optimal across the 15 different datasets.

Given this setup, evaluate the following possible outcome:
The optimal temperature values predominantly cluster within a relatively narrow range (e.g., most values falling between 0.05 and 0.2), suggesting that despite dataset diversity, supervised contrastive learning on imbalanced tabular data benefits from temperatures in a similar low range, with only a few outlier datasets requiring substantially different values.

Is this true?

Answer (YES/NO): NO